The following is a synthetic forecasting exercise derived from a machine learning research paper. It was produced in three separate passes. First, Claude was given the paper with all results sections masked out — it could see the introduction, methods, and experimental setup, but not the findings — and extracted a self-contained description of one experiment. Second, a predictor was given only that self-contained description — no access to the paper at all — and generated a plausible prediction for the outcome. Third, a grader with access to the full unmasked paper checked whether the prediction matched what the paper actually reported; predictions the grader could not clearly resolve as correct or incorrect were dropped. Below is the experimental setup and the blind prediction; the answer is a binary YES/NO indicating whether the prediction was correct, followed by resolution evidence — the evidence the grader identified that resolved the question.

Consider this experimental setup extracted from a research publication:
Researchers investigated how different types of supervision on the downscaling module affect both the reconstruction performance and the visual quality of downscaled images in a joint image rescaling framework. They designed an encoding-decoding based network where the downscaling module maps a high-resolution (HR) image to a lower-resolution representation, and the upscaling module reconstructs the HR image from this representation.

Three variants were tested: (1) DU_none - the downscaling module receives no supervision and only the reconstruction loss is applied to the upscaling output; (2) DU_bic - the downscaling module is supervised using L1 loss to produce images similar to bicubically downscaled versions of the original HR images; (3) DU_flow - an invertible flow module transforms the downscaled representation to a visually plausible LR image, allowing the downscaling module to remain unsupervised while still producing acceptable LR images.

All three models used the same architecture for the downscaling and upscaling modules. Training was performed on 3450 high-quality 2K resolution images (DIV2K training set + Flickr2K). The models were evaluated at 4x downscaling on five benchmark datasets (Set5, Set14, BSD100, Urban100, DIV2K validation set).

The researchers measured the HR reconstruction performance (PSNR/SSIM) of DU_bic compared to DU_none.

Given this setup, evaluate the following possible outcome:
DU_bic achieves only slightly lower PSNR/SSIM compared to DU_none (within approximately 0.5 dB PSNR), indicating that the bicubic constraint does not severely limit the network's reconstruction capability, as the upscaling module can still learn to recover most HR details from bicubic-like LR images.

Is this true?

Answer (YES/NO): NO